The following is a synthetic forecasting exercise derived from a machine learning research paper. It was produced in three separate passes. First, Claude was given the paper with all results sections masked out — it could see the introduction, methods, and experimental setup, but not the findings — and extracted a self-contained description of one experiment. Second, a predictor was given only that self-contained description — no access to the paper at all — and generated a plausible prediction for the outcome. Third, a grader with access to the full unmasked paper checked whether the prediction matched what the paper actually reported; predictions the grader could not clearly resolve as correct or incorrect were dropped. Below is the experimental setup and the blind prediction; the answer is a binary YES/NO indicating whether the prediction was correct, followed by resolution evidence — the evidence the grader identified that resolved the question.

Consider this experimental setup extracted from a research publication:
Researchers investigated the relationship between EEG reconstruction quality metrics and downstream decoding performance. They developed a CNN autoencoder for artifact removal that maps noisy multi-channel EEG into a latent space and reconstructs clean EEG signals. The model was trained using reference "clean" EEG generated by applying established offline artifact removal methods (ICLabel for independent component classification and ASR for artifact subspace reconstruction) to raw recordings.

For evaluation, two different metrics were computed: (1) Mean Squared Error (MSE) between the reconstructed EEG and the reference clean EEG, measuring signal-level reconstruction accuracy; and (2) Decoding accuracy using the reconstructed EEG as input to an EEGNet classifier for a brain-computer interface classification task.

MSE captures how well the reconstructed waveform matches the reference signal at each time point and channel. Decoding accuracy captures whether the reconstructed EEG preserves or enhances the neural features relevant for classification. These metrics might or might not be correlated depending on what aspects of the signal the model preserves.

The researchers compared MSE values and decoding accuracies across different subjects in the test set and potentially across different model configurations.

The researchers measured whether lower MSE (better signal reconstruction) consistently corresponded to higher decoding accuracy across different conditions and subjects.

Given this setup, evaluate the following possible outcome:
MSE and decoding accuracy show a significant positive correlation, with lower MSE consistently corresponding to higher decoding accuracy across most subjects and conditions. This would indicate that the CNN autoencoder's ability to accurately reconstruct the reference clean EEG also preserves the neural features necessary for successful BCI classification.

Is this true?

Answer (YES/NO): NO